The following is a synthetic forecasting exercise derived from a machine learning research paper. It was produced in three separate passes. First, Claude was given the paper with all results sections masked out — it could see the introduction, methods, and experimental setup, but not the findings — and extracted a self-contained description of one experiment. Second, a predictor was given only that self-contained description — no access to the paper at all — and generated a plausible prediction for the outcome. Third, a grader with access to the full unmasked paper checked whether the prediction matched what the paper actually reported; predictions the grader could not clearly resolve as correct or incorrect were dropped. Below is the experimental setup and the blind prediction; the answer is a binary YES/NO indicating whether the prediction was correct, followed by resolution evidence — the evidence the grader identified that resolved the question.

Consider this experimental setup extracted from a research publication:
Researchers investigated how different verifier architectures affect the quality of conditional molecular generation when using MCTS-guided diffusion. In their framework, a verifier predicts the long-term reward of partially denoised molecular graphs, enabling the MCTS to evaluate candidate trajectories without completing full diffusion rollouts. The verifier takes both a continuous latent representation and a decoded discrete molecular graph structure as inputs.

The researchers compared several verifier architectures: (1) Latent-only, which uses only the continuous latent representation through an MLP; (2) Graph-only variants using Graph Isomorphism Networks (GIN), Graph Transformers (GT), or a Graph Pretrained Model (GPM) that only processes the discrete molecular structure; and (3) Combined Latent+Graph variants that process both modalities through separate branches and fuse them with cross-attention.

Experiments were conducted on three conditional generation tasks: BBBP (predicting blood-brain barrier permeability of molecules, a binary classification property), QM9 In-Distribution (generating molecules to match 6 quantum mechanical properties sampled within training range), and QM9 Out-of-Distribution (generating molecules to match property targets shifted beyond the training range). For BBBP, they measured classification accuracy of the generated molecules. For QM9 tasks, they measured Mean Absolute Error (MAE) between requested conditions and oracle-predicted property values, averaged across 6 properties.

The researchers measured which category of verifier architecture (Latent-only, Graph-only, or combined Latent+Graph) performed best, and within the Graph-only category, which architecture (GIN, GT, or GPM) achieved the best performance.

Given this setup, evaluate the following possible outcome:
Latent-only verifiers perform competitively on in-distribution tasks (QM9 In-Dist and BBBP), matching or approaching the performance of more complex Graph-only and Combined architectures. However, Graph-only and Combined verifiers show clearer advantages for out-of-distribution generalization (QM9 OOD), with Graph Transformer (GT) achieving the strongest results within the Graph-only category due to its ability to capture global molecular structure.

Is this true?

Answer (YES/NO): NO